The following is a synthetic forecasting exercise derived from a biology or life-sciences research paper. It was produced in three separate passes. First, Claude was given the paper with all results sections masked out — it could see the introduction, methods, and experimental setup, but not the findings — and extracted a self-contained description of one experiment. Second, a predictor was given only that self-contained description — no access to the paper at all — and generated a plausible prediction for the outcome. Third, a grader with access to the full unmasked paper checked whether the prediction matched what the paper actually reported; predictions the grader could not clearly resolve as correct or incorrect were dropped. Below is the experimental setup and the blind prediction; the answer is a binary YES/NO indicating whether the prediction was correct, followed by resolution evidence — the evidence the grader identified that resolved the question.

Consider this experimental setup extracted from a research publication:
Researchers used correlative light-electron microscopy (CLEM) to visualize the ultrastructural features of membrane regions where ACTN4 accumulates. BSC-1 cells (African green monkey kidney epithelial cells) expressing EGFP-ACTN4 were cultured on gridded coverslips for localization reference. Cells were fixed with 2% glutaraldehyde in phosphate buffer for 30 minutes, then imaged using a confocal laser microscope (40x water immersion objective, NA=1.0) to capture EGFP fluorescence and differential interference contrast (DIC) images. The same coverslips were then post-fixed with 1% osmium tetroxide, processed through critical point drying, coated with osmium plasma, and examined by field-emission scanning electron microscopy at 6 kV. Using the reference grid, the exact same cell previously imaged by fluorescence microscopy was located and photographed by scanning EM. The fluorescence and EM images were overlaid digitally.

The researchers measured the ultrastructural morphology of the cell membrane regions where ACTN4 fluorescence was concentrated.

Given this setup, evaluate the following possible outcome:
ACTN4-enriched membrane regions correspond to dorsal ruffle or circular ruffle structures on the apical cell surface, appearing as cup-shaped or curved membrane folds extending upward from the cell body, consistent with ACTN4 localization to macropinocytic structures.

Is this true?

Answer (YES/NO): NO